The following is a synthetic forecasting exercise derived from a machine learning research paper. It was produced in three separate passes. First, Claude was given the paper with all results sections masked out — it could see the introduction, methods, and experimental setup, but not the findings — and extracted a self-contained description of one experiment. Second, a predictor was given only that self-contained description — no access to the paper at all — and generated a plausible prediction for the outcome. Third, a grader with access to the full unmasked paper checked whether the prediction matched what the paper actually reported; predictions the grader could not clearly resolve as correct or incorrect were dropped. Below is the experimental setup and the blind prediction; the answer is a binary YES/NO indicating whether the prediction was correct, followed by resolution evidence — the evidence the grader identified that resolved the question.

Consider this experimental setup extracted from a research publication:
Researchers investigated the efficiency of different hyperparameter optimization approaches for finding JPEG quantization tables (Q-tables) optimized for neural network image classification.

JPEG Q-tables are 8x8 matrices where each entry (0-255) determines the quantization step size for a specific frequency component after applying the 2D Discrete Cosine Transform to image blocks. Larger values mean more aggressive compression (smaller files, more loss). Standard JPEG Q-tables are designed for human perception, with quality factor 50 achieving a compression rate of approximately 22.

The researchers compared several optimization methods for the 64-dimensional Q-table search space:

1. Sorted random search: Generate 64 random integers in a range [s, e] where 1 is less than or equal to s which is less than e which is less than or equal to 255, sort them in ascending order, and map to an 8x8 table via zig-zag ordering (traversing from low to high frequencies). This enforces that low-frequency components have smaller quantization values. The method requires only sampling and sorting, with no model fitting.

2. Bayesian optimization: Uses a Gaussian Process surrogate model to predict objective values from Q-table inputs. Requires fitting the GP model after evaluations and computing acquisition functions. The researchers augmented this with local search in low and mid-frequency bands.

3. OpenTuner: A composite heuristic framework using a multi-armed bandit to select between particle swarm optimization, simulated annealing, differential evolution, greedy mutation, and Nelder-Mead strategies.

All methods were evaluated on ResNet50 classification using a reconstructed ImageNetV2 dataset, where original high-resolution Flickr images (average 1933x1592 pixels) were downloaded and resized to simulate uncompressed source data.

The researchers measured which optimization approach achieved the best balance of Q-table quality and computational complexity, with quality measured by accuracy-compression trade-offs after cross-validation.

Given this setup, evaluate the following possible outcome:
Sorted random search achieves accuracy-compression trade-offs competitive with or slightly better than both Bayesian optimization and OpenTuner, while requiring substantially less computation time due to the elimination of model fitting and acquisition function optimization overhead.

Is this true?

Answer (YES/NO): YES